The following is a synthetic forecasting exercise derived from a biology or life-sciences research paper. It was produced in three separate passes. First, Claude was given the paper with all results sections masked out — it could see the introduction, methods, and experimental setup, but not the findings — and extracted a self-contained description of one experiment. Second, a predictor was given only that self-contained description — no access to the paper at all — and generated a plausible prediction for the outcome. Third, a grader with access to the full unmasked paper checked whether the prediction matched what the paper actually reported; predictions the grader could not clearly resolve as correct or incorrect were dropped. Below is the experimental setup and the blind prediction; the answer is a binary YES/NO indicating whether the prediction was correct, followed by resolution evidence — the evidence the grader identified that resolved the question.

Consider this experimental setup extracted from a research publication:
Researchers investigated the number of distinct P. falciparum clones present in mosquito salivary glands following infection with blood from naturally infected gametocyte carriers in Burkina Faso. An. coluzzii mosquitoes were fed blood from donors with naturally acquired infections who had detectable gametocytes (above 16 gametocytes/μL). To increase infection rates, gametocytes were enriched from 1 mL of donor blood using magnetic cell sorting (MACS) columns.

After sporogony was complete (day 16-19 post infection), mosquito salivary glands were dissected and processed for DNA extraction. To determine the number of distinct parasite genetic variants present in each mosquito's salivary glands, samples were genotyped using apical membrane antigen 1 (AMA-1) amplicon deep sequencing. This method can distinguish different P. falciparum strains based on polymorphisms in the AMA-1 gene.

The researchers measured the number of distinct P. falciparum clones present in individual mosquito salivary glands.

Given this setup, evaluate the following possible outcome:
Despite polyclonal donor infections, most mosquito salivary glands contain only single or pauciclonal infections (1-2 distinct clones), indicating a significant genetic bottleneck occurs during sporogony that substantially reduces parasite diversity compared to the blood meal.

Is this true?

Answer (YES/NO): NO